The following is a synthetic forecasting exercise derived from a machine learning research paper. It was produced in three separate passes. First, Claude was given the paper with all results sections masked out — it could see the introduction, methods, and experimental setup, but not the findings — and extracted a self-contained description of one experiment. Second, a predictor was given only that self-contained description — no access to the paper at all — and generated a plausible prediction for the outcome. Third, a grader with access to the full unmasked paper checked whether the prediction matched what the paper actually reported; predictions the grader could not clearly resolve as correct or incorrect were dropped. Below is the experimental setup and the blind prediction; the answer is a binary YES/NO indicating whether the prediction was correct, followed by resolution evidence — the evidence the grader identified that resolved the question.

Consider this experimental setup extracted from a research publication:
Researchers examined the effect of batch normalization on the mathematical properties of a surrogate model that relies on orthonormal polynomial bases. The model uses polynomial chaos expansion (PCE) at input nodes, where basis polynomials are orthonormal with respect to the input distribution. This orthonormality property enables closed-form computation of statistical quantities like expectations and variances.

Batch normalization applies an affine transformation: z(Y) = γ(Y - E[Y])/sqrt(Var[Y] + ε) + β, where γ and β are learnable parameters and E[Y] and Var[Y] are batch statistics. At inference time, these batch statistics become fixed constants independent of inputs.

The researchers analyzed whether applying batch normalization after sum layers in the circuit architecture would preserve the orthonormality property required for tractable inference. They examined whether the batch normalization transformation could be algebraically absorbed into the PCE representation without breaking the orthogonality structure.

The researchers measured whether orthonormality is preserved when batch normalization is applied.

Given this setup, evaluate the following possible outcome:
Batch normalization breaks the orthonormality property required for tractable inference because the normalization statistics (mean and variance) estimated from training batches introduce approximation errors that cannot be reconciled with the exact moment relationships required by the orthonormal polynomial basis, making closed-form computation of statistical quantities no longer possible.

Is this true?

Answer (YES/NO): NO